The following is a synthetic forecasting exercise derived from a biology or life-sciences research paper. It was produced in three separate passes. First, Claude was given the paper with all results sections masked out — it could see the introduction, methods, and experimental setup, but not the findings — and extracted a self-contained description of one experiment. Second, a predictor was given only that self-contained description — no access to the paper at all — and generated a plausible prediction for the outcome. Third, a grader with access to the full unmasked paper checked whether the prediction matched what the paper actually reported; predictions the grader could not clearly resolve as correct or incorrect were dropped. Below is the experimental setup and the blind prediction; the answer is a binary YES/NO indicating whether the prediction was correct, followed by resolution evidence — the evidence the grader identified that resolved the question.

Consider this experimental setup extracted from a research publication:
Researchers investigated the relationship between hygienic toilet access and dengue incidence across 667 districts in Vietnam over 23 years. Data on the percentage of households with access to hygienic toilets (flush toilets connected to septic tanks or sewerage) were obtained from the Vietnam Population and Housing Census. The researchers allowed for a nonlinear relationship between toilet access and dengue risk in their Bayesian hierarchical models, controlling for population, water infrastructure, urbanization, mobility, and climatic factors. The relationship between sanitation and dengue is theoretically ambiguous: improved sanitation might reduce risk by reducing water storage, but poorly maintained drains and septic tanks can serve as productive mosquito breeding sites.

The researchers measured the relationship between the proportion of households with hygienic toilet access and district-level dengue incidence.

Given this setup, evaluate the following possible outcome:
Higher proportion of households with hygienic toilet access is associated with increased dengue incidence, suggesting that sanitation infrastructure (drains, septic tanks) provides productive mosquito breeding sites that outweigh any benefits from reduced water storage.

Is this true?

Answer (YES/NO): YES